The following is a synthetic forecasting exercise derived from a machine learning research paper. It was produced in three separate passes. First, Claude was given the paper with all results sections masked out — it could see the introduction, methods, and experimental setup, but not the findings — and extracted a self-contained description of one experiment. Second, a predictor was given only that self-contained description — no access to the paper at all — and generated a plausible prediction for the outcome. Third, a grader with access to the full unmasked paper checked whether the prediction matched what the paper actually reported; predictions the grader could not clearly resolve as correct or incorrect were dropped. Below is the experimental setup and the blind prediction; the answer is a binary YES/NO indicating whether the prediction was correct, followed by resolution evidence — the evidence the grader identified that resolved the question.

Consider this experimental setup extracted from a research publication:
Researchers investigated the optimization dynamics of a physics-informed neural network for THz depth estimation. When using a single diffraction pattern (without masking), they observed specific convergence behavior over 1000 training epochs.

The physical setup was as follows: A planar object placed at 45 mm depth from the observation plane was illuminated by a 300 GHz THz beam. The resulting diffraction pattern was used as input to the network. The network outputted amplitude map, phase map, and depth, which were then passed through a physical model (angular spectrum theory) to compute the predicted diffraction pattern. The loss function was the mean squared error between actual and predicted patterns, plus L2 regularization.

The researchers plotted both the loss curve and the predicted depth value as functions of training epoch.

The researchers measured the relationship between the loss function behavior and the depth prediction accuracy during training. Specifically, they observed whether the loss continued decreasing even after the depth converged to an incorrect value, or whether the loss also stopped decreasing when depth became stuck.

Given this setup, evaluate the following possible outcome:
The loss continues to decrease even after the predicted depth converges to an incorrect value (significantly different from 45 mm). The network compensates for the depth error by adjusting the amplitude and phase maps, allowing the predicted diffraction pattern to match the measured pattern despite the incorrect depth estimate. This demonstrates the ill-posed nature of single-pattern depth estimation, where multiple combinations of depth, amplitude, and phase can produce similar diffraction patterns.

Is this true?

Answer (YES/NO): YES